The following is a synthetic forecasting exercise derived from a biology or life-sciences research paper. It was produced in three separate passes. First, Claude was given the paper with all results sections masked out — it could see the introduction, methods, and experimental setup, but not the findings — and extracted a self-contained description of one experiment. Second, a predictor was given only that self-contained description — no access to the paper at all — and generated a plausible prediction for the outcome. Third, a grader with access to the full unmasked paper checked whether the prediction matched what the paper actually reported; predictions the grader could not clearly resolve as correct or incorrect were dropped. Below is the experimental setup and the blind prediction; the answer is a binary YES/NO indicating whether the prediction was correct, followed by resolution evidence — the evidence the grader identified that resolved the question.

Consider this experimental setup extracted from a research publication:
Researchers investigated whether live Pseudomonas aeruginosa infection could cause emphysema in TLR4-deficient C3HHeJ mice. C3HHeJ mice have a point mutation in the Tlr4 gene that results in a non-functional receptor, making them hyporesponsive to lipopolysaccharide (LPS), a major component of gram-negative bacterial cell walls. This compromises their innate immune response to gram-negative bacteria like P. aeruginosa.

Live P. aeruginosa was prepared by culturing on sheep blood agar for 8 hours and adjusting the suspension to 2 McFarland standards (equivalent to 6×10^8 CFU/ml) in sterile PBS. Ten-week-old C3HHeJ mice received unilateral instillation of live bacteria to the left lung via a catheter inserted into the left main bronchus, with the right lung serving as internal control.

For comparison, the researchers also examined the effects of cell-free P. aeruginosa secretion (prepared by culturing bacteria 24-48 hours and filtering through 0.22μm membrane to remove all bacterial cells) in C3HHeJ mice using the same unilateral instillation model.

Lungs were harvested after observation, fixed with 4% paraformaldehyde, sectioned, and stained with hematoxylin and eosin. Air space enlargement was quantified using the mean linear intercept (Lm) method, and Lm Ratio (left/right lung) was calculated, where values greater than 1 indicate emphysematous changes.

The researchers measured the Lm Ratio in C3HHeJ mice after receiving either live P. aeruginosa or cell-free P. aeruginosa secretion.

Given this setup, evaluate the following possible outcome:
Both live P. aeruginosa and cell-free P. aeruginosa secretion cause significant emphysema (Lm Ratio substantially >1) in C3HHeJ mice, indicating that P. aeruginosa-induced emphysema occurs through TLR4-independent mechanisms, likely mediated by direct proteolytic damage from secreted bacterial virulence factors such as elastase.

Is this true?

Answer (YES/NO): YES